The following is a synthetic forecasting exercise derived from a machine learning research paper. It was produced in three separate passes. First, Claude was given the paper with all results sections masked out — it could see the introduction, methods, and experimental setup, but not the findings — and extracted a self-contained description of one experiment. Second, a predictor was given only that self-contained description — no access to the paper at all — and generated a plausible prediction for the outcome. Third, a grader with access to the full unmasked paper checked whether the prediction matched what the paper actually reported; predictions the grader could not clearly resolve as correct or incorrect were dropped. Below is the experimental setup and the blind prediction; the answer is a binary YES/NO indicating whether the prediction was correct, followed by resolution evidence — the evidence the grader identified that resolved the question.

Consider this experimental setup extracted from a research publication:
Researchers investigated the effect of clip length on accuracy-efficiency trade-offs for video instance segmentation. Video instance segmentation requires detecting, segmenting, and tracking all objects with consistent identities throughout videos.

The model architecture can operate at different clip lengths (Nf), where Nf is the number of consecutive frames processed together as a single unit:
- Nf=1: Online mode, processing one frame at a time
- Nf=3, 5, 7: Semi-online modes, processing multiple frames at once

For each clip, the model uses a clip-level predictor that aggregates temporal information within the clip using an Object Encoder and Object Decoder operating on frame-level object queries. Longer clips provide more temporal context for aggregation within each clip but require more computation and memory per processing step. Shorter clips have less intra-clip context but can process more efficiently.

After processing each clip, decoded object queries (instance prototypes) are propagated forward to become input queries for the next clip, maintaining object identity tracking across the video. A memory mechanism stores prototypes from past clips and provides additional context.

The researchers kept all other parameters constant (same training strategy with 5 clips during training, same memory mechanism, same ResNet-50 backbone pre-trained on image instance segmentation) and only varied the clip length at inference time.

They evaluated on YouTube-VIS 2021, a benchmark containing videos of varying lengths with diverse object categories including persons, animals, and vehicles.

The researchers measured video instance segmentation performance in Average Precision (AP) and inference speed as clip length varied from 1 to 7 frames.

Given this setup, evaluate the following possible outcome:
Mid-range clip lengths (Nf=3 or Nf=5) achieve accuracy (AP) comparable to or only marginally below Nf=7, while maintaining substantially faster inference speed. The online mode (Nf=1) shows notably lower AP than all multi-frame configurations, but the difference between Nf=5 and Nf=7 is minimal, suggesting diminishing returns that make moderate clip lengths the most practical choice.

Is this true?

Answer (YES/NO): NO